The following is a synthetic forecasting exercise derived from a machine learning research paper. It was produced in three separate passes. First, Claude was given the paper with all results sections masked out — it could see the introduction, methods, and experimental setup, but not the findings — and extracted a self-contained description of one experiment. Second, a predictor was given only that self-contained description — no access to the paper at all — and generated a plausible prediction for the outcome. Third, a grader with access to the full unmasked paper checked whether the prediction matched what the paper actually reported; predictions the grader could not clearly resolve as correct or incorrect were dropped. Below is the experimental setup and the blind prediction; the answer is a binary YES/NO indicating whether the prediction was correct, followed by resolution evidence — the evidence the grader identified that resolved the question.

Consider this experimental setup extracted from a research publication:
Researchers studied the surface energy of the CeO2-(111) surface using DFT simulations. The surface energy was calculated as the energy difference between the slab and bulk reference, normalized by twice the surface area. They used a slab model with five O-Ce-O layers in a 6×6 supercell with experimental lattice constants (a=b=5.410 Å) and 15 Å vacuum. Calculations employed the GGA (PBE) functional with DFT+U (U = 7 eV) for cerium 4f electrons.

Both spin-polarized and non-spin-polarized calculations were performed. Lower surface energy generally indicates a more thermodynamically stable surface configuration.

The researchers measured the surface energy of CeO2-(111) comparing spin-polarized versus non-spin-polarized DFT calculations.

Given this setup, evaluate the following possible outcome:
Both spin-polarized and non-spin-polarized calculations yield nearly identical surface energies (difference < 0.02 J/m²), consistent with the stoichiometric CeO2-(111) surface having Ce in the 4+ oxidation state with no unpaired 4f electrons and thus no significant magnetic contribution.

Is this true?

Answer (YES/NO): NO